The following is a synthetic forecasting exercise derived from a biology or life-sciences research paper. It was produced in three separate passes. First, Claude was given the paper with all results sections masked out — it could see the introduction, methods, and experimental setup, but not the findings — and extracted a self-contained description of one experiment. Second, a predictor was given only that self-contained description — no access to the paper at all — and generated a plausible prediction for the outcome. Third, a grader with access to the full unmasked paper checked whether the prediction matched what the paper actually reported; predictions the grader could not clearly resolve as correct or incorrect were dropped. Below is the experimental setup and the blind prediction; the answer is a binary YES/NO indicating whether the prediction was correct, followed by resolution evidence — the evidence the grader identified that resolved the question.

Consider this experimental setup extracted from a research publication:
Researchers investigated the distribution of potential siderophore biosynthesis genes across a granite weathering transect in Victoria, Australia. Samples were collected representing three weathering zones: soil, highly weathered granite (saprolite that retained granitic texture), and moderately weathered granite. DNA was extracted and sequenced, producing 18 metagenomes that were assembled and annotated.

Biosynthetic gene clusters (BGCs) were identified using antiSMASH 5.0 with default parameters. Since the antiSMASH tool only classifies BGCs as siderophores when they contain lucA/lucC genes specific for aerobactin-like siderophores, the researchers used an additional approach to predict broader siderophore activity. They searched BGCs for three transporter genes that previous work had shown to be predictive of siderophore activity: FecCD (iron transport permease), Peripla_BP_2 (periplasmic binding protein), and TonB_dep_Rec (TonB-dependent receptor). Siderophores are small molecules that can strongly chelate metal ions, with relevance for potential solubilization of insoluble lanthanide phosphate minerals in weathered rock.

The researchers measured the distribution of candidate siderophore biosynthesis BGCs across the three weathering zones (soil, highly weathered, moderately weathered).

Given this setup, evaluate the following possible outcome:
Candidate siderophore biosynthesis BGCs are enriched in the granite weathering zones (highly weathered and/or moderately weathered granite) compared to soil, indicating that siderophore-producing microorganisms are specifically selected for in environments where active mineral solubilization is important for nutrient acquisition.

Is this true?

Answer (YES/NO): NO